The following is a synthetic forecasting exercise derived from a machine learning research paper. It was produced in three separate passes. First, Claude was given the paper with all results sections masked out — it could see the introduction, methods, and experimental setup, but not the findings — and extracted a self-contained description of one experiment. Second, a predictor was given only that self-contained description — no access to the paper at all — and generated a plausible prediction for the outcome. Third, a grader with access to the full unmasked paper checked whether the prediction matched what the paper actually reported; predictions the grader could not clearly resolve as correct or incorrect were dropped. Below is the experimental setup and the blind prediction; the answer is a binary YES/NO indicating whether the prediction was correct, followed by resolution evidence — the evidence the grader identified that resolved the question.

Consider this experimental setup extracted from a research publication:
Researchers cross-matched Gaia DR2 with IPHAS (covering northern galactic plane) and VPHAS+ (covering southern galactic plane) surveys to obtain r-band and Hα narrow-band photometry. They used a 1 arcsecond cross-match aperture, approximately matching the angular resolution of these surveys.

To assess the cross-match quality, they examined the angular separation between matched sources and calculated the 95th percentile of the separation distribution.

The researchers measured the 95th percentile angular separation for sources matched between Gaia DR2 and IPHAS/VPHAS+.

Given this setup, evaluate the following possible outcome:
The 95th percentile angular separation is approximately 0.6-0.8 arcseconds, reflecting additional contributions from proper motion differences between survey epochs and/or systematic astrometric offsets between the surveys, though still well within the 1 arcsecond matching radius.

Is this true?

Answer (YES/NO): NO